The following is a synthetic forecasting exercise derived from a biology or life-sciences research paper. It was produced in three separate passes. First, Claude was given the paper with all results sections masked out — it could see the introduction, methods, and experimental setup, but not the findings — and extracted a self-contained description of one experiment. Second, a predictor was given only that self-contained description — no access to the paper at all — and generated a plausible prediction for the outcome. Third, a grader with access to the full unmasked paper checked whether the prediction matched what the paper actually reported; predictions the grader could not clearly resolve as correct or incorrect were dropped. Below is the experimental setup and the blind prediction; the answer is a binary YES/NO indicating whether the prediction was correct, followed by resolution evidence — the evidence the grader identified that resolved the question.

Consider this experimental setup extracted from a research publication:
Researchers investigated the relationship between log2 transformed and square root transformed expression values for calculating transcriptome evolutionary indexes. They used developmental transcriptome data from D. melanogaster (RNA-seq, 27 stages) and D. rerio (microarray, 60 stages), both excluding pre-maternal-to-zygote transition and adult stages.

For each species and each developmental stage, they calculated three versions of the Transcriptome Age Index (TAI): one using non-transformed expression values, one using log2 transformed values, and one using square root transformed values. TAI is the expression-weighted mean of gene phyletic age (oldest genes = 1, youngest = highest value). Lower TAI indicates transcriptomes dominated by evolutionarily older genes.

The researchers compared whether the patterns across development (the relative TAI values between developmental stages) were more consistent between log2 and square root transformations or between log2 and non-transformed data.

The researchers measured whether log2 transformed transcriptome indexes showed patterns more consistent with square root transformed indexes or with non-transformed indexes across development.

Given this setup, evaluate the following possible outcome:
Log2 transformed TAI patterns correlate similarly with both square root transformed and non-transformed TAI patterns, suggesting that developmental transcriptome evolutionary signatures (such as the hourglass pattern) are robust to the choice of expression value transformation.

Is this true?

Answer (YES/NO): NO